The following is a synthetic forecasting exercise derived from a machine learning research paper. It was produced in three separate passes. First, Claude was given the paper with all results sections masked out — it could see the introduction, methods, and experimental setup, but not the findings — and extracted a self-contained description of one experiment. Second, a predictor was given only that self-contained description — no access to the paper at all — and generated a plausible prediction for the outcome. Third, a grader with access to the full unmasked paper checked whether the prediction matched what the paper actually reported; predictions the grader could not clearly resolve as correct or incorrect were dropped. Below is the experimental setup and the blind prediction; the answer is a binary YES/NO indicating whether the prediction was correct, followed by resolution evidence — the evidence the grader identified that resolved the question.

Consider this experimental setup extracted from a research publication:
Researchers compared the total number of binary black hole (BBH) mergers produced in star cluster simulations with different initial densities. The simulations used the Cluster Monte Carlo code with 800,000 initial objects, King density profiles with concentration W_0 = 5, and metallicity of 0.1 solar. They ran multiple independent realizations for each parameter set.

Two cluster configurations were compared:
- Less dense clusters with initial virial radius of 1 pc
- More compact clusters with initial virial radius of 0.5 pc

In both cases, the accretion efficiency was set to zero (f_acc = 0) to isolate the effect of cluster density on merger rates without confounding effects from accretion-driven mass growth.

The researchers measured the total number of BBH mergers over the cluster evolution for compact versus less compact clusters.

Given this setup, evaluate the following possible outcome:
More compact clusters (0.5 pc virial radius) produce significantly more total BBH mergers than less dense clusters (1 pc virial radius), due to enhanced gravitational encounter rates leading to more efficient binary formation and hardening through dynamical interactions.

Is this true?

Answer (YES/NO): YES